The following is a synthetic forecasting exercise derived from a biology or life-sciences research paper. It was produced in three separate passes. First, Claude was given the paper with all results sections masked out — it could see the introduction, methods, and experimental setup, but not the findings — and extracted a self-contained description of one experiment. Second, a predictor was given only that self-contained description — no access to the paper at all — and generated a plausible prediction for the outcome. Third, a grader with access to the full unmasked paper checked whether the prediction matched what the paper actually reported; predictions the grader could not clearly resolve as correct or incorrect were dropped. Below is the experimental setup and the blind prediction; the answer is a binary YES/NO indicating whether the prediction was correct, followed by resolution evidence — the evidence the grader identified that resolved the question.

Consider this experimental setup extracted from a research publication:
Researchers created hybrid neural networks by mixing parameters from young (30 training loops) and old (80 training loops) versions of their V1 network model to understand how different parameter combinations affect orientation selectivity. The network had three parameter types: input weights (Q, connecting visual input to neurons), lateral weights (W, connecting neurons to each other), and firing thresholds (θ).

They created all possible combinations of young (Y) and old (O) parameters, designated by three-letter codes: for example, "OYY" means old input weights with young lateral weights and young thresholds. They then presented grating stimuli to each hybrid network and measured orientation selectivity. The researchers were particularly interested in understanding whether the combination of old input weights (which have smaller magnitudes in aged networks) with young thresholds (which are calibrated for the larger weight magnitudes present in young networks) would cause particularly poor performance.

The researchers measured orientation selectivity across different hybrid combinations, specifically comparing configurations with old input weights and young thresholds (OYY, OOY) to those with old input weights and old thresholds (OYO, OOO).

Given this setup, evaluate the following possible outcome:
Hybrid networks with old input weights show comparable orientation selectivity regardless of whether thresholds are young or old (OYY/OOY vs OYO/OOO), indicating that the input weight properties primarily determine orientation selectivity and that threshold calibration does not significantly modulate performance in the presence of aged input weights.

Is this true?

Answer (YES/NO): NO